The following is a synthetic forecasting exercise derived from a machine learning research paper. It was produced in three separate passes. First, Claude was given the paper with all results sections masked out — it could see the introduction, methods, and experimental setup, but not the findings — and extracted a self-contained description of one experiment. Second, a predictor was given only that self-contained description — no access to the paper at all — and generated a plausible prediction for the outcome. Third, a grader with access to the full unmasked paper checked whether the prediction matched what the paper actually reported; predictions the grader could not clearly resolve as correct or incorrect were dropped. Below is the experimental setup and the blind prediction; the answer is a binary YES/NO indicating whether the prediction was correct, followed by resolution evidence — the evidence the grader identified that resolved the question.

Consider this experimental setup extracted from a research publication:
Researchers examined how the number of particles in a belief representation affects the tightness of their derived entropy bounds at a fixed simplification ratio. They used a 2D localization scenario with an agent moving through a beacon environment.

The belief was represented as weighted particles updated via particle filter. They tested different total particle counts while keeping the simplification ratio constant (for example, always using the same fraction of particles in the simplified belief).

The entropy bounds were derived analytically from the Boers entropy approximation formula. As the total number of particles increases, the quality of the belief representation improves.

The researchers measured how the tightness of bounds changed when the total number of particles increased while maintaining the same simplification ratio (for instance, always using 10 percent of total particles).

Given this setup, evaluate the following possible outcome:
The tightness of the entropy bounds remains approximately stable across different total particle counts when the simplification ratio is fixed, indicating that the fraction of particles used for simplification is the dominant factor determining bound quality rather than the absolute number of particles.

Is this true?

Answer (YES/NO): NO